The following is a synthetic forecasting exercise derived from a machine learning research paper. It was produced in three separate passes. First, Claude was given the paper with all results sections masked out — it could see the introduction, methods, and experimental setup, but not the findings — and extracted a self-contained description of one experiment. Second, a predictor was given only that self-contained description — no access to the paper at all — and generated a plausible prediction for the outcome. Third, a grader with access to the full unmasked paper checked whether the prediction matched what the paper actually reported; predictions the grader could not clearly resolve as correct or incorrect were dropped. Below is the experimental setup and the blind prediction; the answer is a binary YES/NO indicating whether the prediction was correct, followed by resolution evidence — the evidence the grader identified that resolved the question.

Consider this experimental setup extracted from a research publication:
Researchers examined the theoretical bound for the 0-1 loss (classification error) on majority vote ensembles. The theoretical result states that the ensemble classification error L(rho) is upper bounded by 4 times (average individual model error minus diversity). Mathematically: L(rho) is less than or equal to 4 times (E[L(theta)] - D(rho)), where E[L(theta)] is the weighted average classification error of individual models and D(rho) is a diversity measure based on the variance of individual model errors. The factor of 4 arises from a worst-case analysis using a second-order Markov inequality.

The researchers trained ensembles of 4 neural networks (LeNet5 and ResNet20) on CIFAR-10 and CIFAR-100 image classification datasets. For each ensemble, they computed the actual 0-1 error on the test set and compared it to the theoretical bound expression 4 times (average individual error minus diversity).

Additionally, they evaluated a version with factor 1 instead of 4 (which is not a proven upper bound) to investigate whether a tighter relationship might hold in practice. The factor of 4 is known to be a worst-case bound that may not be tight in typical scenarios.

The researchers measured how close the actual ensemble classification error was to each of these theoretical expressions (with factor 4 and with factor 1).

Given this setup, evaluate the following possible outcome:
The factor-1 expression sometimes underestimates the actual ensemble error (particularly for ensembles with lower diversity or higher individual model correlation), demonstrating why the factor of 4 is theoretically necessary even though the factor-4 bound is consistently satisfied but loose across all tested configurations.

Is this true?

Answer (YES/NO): YES